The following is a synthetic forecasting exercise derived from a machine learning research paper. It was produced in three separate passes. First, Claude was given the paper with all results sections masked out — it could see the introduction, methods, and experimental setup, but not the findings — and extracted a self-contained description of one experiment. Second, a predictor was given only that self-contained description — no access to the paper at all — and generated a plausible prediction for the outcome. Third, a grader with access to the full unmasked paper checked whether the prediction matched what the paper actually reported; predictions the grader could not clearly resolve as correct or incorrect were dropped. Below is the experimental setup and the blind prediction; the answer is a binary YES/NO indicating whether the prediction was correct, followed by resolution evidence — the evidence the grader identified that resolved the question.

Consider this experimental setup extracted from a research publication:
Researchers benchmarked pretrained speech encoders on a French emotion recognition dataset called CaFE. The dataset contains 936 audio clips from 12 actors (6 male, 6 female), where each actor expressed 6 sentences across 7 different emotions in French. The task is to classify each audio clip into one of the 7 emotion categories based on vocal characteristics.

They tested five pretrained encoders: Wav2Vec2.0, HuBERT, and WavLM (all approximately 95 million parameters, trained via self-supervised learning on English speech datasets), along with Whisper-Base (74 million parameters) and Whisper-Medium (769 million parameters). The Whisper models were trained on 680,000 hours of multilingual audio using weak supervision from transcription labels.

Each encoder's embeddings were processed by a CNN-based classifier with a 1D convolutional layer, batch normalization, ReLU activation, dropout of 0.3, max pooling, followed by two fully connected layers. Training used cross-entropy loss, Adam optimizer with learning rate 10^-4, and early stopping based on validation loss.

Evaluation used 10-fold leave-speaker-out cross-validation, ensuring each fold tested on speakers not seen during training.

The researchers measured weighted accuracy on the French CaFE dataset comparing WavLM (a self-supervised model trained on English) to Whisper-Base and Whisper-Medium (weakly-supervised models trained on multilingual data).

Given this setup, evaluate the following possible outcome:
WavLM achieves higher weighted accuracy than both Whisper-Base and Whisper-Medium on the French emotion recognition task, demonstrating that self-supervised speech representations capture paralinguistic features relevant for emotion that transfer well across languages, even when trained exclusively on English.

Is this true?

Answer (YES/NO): NO